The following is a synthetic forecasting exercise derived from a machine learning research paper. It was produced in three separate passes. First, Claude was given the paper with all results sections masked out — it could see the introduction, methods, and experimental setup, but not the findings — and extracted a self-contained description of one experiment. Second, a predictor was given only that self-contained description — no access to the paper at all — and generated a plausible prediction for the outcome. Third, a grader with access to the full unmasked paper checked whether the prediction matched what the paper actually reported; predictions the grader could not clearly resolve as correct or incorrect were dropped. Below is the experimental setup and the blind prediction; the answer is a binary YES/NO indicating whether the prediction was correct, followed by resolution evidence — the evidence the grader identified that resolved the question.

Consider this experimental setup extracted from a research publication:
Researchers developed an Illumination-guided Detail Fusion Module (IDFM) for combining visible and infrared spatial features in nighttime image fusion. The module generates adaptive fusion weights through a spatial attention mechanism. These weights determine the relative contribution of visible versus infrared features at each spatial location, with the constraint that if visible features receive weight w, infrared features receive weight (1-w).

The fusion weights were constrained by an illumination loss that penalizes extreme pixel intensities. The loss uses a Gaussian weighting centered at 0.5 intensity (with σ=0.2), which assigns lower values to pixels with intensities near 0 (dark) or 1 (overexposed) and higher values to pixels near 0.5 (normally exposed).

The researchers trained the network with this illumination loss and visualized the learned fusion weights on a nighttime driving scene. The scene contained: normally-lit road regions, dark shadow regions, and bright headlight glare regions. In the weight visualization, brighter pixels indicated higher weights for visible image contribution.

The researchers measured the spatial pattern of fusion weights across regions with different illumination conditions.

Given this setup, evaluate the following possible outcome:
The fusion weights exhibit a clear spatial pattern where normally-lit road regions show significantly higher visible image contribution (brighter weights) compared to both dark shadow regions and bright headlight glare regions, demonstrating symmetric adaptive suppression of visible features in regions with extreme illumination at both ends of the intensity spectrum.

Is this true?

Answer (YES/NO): YES